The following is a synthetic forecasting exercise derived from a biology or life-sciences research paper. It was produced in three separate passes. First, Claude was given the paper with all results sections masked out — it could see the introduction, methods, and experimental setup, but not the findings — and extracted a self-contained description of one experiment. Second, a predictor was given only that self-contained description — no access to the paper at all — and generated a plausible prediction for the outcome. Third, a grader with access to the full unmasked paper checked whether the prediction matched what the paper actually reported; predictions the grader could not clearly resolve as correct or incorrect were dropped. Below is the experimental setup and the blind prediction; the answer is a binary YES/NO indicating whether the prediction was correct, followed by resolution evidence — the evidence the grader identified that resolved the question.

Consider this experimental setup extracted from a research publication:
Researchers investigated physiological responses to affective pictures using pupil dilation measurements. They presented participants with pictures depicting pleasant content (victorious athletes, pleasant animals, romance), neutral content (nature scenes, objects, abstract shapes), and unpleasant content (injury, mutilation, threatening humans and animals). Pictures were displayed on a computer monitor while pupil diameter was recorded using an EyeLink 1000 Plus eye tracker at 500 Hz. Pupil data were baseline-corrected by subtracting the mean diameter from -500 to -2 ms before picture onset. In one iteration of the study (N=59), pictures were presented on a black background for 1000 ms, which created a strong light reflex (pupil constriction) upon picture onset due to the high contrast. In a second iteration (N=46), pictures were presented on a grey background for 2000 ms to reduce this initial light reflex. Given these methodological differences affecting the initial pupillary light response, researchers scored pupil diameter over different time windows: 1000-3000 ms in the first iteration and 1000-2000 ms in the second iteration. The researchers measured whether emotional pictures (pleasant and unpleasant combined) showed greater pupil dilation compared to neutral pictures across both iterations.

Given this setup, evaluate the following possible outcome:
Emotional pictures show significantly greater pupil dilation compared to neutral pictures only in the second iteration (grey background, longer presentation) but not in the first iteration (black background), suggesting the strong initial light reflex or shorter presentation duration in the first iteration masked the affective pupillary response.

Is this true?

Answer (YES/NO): NO